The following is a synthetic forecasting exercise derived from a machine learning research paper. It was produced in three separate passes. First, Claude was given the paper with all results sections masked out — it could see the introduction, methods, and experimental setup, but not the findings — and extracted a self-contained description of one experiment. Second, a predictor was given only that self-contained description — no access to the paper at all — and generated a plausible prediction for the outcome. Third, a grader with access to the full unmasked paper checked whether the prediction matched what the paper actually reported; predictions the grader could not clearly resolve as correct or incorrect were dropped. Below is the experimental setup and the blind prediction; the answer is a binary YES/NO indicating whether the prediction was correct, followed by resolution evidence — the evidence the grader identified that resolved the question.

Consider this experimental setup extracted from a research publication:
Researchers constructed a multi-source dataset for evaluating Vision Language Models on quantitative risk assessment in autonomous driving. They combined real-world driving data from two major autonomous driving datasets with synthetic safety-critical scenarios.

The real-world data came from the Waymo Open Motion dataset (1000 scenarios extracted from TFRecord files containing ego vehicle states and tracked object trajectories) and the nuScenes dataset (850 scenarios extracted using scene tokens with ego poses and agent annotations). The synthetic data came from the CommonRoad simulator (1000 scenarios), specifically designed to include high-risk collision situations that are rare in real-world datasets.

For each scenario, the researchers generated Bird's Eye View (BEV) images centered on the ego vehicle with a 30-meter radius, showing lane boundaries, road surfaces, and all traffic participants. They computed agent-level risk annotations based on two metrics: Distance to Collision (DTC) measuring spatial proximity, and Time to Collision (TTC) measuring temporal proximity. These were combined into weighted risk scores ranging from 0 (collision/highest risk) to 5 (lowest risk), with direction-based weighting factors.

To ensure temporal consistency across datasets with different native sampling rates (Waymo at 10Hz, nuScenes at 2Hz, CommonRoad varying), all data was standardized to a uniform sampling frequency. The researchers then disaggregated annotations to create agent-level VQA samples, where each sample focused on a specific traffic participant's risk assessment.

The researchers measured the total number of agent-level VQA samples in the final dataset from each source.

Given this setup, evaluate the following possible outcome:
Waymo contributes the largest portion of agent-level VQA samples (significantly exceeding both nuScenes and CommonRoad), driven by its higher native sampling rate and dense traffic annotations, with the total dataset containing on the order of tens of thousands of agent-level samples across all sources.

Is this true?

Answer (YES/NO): NO